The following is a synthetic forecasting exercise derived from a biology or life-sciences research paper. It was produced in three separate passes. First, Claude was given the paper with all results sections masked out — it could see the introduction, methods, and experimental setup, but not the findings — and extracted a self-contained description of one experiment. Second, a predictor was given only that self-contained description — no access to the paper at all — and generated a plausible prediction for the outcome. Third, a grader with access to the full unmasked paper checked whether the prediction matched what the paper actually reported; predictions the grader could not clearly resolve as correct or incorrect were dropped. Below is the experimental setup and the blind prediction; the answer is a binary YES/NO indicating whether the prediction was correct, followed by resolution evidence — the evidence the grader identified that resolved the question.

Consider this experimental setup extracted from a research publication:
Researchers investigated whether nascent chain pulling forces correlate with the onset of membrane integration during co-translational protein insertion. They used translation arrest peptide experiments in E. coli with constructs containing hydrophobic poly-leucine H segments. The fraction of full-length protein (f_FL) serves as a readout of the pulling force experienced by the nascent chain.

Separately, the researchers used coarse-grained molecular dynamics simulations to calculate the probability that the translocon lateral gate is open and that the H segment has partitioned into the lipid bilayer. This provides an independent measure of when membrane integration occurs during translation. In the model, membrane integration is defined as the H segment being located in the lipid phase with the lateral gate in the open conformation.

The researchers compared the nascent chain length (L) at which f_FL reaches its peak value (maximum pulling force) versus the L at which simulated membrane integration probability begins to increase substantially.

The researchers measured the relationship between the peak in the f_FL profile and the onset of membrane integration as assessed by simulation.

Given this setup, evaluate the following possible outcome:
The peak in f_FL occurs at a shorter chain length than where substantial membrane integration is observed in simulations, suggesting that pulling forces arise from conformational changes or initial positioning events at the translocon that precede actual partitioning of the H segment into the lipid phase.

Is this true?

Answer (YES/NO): NO